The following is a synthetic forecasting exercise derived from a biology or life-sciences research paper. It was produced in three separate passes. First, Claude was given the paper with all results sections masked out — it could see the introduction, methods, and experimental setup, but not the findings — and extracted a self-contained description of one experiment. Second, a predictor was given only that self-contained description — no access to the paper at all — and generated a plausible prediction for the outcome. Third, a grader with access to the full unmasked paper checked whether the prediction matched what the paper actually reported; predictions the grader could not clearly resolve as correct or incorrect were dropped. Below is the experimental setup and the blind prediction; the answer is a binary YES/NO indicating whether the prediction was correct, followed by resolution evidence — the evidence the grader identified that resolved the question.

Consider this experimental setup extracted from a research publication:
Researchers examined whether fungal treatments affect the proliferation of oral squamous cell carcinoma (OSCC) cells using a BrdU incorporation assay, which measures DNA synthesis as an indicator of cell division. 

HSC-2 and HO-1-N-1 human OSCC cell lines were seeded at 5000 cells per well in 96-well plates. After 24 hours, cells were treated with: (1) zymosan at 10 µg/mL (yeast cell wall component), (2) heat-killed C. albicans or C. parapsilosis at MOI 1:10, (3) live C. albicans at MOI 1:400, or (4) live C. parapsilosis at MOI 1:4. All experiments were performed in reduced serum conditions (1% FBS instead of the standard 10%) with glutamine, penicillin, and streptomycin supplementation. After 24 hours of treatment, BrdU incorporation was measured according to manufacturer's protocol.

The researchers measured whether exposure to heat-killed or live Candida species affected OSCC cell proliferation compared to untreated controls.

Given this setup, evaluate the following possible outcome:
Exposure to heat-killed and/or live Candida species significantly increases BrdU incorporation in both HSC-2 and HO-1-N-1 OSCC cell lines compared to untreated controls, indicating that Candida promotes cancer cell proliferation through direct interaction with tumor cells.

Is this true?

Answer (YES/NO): NO